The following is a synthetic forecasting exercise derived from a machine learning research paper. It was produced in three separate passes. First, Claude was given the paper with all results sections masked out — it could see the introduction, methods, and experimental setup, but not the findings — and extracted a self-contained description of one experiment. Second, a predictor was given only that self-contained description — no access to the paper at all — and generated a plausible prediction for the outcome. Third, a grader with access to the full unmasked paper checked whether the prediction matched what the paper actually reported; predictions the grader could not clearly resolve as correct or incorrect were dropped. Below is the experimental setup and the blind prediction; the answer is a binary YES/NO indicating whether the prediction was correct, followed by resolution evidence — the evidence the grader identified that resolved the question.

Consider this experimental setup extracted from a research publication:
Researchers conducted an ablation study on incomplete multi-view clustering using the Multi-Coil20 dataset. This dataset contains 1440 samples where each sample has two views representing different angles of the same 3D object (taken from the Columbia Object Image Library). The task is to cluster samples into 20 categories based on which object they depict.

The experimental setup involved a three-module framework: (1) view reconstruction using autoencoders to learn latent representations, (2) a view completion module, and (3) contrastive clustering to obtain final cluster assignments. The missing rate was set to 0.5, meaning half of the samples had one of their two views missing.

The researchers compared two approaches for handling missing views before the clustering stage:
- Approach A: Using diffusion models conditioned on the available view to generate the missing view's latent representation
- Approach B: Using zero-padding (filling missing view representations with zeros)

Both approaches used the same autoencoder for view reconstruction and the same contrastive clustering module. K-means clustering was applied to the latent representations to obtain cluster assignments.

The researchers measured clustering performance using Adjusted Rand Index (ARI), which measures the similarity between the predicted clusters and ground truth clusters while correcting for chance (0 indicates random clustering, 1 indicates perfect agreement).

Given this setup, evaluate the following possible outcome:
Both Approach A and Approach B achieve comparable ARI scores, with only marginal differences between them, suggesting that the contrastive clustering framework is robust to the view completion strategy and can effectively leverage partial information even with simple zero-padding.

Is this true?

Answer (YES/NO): NO